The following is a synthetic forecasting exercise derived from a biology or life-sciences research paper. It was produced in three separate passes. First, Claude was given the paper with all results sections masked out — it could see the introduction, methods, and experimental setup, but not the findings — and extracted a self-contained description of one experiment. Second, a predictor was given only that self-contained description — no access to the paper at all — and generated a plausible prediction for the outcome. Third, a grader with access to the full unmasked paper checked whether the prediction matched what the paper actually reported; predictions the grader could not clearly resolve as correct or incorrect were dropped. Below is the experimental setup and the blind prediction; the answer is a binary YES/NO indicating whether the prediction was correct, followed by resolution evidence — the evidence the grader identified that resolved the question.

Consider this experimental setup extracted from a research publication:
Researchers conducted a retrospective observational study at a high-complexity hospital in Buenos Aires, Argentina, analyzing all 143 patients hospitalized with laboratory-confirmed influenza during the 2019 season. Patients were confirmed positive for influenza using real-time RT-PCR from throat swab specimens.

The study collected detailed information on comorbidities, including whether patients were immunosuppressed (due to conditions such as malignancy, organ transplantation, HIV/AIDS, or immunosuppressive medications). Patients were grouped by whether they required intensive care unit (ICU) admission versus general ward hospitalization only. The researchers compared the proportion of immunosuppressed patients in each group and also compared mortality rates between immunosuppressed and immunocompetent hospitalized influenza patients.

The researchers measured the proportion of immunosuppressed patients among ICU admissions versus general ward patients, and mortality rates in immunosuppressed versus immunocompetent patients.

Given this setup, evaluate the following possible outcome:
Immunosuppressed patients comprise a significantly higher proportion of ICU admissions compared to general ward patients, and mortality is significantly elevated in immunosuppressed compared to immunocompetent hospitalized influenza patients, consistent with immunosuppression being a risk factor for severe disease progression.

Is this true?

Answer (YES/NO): NO